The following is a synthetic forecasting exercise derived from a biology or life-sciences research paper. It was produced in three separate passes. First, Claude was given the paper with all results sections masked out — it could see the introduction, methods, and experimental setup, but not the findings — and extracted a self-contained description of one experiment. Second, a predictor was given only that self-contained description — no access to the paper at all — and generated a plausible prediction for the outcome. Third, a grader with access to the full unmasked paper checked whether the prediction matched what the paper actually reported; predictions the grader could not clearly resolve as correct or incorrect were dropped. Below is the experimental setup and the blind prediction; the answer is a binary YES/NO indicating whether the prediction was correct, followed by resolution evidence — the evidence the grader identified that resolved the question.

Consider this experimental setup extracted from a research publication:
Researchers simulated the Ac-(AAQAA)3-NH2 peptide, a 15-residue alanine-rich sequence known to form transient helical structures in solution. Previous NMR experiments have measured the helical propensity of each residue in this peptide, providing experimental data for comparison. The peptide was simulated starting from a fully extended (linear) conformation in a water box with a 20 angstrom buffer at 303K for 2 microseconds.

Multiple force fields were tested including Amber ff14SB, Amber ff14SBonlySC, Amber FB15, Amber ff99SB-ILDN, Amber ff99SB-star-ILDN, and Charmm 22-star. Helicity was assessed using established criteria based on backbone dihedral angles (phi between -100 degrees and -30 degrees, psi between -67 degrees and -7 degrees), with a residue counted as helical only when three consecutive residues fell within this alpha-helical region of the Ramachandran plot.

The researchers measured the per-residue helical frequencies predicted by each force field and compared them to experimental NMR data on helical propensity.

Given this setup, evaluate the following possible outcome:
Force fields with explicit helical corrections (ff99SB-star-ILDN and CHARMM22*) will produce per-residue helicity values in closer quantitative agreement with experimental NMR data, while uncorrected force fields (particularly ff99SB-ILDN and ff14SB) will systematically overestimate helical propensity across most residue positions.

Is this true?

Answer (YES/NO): NO